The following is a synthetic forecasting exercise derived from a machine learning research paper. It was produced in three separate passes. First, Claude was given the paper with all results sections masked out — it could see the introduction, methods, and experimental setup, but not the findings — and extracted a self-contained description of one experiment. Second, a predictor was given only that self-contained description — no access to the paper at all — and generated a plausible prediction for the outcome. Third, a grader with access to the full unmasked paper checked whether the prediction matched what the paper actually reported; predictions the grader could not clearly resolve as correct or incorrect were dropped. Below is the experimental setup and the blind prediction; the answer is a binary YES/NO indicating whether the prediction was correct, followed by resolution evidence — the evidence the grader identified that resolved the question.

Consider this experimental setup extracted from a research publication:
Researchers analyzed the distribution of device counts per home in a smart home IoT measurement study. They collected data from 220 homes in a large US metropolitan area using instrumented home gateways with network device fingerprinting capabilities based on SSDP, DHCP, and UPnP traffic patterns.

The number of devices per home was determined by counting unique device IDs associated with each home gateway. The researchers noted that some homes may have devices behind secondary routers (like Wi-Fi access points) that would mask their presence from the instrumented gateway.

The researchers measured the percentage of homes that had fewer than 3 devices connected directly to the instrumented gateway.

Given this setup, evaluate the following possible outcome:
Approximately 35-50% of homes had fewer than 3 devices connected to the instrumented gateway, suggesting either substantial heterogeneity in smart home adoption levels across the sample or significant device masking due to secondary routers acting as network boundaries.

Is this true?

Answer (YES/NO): NO